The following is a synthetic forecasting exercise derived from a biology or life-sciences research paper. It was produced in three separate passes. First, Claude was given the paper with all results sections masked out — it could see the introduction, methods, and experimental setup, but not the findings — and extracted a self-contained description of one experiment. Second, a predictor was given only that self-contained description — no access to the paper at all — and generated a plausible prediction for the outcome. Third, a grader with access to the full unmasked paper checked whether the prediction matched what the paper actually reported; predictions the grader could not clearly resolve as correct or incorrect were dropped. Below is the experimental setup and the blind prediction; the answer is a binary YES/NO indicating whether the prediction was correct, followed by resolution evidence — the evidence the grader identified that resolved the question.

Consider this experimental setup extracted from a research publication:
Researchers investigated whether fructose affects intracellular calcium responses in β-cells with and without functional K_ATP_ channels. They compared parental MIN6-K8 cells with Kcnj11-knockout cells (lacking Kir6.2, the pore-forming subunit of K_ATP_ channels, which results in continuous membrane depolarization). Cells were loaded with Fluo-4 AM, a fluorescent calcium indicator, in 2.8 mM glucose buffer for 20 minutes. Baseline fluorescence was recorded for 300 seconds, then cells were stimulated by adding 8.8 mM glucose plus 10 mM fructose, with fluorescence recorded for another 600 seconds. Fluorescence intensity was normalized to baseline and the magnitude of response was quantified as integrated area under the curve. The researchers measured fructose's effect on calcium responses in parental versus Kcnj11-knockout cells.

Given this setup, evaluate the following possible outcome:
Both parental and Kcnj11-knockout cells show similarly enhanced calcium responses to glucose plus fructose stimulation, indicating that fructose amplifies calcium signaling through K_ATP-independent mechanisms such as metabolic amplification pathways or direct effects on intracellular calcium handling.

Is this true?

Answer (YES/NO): NO